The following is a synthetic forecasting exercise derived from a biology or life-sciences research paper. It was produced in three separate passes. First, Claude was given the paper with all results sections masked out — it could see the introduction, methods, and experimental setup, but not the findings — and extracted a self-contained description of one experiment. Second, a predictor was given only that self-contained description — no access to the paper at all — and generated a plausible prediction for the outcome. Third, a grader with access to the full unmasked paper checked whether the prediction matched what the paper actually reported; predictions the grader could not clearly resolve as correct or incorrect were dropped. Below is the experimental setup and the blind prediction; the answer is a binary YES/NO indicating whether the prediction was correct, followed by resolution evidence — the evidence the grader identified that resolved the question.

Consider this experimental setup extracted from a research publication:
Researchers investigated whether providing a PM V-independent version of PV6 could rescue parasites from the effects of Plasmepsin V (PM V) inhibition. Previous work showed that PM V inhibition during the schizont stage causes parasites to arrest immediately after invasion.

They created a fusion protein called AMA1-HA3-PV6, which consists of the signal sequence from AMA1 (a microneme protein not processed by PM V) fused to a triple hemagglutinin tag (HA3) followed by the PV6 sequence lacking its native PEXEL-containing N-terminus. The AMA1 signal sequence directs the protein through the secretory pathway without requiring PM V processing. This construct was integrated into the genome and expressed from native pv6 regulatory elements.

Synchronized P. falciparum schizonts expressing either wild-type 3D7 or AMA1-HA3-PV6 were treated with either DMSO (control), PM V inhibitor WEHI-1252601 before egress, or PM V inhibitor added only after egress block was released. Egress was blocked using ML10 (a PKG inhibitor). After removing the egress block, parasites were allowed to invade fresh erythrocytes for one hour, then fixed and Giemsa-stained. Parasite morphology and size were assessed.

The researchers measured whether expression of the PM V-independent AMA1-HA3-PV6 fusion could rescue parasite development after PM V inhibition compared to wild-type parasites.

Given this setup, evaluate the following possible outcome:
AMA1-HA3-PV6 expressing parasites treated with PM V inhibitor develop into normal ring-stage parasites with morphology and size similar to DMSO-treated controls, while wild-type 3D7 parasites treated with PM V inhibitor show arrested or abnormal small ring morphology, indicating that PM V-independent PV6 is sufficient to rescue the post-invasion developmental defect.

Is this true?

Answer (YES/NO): NO